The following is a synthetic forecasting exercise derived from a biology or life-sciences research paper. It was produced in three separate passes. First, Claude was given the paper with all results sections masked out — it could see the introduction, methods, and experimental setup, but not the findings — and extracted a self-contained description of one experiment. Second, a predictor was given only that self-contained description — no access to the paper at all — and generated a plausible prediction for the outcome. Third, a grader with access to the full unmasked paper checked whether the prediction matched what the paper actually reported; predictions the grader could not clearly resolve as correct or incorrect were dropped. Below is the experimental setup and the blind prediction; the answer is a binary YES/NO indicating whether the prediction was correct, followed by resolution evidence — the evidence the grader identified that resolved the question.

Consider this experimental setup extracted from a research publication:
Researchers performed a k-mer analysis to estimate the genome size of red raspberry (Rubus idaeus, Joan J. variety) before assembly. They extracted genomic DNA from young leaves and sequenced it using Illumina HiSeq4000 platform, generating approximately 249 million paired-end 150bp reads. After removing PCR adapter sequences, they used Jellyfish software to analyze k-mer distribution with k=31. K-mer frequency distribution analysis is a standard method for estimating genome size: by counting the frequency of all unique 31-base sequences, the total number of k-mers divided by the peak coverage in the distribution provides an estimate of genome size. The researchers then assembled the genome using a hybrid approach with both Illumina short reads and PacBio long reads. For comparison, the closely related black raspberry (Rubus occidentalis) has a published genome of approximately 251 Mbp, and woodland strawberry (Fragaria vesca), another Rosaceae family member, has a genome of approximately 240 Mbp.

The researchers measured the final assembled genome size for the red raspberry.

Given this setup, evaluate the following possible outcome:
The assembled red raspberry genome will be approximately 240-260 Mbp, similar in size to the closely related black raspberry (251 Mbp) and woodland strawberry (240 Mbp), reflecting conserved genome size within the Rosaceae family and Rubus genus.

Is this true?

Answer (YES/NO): NO